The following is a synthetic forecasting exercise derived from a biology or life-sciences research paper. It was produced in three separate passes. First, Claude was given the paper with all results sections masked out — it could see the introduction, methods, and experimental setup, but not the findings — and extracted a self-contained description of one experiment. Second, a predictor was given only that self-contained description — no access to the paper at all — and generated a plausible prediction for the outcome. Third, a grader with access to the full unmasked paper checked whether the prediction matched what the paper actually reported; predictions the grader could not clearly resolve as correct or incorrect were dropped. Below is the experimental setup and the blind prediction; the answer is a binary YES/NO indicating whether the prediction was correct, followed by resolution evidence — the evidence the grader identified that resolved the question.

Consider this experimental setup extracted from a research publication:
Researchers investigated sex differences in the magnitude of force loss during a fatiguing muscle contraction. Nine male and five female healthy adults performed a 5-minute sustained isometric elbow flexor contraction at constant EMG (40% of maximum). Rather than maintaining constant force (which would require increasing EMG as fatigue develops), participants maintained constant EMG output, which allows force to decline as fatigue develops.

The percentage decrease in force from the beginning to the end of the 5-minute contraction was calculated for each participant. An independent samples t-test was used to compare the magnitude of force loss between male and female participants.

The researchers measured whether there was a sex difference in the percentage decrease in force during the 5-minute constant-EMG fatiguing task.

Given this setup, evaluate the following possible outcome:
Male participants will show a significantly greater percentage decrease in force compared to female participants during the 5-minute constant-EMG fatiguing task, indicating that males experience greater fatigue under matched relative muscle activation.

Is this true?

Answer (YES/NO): NO